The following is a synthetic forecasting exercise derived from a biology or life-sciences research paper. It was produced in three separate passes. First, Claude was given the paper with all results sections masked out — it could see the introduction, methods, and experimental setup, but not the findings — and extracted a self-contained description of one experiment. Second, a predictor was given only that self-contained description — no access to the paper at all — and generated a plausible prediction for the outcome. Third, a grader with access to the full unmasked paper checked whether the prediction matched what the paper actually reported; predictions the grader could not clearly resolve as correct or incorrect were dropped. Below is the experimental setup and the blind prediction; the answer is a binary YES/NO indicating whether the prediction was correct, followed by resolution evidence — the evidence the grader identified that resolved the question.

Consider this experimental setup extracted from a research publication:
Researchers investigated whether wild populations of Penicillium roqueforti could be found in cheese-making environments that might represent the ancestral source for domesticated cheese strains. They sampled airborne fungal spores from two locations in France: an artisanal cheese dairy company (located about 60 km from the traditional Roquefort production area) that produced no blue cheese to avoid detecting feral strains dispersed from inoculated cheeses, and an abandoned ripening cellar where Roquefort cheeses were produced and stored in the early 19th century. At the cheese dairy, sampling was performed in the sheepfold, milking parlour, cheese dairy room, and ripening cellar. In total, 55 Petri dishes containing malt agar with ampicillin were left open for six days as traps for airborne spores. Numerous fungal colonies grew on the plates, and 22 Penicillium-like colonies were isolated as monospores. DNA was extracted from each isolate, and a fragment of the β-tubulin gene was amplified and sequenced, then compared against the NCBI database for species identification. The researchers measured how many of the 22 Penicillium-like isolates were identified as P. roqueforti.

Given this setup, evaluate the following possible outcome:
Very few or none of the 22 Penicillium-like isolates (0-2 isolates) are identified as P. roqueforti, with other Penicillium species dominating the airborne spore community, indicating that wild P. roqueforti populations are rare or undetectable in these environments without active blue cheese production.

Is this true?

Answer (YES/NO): YES